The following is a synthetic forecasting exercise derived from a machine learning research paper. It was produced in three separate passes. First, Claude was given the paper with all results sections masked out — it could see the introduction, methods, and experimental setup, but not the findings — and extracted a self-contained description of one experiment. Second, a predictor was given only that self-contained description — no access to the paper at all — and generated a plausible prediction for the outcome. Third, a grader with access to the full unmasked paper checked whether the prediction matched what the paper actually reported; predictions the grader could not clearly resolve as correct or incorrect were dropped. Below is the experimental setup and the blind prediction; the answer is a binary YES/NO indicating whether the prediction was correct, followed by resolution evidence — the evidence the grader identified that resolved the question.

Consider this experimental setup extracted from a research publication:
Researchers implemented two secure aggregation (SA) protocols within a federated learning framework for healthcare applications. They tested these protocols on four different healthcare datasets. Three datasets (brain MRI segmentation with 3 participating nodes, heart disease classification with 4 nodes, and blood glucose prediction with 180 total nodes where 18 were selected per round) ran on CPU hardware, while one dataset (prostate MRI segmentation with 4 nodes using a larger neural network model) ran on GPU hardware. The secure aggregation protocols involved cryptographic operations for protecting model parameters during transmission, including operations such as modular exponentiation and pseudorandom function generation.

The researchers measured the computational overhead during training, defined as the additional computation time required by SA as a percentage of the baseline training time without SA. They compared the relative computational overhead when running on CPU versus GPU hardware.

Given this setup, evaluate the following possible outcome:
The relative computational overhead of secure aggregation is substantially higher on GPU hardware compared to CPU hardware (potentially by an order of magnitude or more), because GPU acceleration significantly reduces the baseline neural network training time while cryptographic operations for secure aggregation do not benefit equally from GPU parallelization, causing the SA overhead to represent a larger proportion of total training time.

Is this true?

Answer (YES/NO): YES